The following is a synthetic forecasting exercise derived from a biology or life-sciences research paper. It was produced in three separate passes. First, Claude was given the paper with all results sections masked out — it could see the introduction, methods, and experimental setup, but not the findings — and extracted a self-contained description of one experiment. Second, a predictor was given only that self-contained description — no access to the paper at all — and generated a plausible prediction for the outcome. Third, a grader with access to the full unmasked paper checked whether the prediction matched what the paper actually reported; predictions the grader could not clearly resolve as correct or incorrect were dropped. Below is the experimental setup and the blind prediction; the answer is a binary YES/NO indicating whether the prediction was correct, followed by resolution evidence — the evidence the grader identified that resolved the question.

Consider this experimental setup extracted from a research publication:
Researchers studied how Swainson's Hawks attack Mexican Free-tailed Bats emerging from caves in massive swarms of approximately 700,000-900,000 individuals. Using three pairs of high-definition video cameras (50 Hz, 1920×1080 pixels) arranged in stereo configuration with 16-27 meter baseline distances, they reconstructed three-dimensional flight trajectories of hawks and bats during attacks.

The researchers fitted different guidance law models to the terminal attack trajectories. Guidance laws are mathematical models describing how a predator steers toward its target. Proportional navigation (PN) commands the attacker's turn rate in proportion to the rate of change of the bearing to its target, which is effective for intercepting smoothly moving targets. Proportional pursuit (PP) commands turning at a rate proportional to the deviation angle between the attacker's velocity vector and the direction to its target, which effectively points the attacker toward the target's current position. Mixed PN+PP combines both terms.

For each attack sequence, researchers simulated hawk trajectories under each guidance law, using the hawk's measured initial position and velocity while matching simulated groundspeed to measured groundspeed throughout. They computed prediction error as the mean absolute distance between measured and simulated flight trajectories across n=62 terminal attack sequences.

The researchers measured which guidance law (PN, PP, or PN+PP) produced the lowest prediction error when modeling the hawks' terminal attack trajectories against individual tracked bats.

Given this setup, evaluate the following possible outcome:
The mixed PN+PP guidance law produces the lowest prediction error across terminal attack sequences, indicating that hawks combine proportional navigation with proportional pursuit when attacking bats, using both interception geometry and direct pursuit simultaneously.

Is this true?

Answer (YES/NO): NO